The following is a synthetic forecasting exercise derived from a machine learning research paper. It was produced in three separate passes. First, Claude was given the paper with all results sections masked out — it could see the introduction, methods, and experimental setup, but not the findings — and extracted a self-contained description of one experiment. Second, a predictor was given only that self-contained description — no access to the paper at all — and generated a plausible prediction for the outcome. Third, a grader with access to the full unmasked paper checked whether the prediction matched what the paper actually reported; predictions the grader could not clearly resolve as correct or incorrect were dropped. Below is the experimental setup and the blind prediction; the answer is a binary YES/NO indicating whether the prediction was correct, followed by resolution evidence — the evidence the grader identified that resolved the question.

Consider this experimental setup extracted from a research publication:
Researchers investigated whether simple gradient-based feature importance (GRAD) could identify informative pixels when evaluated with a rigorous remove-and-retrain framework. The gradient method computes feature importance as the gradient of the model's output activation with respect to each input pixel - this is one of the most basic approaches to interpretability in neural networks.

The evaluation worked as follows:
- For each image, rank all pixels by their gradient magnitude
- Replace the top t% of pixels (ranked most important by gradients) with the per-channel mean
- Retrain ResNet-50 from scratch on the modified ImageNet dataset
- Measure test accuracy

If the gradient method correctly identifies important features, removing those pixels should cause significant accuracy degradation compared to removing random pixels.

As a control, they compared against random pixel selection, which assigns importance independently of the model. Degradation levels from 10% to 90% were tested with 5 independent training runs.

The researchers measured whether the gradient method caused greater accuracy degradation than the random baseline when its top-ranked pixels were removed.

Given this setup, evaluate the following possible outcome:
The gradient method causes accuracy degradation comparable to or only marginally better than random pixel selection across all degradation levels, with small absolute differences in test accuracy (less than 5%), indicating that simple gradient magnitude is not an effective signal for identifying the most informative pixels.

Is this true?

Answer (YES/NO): NO